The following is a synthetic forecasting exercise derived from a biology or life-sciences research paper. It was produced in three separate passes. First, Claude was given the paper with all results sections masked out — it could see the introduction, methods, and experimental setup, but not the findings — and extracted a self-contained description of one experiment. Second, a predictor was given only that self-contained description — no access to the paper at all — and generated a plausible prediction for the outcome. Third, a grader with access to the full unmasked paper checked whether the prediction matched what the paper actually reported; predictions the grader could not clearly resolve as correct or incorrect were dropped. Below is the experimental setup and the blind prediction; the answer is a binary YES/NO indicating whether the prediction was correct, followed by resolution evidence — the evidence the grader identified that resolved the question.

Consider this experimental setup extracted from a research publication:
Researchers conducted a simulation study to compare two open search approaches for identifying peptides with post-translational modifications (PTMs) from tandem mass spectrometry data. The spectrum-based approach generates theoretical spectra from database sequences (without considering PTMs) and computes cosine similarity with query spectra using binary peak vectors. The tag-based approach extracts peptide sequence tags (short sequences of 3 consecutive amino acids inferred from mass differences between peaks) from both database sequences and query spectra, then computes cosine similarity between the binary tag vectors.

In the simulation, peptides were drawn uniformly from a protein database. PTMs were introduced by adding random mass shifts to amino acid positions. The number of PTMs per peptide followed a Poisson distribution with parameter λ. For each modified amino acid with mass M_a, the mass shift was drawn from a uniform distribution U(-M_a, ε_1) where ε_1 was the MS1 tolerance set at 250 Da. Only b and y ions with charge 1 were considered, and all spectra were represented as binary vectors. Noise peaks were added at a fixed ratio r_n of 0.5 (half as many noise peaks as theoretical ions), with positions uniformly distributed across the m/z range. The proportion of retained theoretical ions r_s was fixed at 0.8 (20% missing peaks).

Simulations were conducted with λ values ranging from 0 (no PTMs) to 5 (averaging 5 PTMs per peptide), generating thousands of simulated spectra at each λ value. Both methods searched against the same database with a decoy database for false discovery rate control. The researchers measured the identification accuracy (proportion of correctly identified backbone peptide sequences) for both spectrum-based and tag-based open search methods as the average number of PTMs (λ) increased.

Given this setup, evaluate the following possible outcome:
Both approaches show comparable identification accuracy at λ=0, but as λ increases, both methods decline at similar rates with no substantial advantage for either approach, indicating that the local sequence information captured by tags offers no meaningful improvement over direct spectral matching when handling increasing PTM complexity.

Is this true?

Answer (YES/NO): NO